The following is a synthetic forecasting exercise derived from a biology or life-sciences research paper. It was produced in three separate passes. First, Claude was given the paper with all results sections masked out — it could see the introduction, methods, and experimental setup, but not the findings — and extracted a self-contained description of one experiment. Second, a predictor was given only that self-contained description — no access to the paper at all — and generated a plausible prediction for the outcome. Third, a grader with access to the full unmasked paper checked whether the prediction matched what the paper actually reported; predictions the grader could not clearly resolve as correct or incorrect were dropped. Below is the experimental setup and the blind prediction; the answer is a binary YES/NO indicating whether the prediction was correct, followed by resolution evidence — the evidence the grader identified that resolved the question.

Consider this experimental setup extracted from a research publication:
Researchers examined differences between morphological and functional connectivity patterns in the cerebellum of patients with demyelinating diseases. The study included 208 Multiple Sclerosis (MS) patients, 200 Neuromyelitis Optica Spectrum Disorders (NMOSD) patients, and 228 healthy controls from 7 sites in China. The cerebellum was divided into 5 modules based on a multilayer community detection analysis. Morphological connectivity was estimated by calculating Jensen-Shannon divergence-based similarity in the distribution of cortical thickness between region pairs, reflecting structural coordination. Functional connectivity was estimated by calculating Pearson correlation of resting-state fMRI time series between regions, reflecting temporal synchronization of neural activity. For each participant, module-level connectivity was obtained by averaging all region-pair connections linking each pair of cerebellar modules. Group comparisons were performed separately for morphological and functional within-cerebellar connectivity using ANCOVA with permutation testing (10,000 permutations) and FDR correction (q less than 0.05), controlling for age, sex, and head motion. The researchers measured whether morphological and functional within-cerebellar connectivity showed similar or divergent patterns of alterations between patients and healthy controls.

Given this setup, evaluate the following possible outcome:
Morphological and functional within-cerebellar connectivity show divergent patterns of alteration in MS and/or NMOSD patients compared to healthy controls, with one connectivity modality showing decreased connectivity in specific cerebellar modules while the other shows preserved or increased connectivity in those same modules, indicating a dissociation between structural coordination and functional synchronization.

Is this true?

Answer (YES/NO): YES